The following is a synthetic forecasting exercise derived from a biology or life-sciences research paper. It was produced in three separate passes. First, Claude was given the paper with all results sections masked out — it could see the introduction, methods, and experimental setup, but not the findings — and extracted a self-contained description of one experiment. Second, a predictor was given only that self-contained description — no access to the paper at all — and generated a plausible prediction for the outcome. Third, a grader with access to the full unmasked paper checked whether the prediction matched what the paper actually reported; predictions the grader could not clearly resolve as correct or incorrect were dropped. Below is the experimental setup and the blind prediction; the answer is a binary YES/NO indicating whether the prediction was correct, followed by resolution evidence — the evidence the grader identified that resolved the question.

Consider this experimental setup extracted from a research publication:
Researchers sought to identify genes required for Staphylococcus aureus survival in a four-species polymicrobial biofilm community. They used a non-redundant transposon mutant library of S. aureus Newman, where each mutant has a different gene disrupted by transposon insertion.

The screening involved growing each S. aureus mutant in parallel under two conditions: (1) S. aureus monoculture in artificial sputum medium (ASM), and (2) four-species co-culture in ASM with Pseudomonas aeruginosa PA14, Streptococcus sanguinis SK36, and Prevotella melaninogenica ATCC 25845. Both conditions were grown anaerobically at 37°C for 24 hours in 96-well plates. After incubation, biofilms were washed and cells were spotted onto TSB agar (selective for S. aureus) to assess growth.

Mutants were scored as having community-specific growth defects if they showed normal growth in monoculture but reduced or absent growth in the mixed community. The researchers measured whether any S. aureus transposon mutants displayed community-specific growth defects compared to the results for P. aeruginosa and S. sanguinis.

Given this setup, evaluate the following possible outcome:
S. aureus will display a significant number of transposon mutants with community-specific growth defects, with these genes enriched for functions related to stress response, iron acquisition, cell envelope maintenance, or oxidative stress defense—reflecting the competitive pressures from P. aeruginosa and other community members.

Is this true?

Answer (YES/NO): NO